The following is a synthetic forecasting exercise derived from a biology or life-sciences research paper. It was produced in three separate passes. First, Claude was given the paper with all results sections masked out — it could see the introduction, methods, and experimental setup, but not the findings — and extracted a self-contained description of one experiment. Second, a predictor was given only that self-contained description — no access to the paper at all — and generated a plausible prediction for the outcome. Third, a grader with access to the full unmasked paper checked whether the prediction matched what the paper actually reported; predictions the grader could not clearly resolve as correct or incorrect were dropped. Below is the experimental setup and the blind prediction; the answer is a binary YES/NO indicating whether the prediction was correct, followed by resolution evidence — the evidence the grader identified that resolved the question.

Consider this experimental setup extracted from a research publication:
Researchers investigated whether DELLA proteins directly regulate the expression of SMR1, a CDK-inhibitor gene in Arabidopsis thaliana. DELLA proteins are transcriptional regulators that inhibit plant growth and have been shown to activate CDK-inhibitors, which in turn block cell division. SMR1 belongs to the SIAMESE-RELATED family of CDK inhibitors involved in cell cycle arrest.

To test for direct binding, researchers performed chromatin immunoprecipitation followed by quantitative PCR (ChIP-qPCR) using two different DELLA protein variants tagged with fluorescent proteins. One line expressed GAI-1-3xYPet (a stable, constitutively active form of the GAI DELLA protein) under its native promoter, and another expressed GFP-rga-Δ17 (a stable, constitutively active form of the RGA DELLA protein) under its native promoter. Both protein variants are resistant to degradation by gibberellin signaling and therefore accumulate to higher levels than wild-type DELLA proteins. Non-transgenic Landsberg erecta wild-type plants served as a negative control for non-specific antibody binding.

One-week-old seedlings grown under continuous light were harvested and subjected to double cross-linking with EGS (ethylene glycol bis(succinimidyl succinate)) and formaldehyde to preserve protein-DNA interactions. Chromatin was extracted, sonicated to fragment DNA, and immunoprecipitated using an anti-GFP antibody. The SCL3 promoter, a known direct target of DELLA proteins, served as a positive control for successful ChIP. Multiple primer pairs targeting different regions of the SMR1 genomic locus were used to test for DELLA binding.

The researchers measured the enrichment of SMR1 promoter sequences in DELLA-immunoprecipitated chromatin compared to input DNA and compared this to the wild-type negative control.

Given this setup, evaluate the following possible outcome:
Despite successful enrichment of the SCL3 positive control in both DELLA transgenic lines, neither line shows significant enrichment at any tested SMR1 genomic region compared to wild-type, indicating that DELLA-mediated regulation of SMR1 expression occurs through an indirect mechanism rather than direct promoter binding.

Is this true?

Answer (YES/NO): NO